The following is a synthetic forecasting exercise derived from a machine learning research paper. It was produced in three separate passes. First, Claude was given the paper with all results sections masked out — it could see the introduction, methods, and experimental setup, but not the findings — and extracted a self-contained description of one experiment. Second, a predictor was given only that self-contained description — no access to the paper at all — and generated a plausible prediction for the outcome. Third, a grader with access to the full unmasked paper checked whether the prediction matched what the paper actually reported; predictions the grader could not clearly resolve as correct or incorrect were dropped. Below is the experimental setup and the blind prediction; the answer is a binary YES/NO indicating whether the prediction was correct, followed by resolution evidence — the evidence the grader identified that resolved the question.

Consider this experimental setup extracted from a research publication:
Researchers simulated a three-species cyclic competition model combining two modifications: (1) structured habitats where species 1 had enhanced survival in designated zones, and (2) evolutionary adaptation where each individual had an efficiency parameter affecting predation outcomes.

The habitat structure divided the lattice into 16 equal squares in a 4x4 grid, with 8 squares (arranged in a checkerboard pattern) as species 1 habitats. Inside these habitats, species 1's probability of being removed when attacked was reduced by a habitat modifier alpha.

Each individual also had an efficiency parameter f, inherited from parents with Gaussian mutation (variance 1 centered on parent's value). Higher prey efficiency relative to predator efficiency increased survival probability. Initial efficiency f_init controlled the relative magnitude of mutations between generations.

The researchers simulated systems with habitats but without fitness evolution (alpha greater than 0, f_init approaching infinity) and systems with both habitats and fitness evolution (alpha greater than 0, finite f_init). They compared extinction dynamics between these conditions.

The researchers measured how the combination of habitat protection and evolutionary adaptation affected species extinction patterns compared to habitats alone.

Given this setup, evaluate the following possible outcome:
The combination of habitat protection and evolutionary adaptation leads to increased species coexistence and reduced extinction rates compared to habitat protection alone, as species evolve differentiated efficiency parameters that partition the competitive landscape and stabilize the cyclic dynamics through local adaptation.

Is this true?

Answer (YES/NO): NO